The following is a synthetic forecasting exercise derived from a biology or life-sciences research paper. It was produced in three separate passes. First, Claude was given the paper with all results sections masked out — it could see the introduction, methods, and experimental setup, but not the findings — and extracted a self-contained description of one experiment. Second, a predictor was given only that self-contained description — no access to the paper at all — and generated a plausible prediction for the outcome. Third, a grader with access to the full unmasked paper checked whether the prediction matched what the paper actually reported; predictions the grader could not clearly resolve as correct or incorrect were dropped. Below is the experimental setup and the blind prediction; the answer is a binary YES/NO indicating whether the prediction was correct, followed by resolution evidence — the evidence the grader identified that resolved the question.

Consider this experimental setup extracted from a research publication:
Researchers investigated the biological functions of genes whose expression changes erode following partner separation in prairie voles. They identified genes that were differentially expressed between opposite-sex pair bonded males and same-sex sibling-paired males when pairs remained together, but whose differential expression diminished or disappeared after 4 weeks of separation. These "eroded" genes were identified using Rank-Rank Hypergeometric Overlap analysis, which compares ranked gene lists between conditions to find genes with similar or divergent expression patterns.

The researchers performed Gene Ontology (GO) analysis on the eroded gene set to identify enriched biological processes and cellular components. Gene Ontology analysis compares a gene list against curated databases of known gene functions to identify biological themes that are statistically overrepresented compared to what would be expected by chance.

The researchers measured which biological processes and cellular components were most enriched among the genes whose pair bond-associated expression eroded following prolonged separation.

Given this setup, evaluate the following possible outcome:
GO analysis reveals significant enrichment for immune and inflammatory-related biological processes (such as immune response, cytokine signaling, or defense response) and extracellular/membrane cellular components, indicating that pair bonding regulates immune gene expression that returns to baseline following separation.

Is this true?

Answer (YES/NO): NO